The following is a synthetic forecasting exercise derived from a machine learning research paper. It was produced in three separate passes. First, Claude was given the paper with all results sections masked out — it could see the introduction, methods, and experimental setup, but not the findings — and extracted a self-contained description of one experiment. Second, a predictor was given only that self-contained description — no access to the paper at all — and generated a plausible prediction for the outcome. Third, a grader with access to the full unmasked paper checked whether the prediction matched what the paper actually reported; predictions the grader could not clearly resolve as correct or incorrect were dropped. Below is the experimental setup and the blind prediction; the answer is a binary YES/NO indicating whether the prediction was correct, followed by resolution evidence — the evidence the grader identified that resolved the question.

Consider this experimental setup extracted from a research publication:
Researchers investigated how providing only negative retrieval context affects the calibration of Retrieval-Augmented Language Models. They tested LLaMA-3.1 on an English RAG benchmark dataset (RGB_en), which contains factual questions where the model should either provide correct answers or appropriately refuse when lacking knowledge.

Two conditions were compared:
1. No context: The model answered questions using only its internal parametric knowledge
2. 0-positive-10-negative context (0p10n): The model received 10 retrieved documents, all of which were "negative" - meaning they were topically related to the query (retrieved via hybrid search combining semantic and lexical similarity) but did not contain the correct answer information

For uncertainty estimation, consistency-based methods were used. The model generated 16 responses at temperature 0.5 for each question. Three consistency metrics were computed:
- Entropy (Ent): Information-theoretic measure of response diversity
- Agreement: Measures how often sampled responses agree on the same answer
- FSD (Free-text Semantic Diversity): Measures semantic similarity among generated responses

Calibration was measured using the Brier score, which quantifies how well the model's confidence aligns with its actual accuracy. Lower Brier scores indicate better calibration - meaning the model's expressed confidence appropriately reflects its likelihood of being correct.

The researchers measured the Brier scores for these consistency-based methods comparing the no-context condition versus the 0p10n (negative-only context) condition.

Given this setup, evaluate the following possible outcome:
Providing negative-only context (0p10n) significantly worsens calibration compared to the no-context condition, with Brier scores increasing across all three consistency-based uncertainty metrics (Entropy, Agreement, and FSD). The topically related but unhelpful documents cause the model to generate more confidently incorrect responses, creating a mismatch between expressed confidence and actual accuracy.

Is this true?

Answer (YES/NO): YES